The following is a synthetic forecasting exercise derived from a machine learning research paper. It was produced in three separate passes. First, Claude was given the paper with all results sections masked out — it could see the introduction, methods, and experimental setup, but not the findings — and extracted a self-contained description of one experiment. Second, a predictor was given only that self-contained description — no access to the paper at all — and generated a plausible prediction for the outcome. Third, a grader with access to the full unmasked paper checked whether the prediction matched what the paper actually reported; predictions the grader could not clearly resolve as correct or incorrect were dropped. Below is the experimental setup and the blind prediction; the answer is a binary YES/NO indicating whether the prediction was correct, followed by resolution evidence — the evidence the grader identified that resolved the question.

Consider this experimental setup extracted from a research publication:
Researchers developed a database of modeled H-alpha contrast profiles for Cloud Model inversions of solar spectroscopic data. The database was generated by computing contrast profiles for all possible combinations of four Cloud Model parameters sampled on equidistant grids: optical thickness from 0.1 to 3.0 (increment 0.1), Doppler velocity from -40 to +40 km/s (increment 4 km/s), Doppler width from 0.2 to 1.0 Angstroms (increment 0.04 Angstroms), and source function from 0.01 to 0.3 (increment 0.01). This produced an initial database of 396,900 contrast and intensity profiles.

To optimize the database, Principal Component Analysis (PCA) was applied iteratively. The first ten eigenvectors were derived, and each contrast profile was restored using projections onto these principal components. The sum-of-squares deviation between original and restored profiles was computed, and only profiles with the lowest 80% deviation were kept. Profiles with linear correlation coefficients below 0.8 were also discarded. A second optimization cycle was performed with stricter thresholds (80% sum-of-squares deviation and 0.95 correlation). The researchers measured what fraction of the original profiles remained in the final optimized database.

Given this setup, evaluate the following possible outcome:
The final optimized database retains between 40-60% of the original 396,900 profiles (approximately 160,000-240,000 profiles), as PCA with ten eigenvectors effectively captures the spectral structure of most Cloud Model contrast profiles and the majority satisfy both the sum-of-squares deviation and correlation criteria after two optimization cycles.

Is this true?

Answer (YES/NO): NO